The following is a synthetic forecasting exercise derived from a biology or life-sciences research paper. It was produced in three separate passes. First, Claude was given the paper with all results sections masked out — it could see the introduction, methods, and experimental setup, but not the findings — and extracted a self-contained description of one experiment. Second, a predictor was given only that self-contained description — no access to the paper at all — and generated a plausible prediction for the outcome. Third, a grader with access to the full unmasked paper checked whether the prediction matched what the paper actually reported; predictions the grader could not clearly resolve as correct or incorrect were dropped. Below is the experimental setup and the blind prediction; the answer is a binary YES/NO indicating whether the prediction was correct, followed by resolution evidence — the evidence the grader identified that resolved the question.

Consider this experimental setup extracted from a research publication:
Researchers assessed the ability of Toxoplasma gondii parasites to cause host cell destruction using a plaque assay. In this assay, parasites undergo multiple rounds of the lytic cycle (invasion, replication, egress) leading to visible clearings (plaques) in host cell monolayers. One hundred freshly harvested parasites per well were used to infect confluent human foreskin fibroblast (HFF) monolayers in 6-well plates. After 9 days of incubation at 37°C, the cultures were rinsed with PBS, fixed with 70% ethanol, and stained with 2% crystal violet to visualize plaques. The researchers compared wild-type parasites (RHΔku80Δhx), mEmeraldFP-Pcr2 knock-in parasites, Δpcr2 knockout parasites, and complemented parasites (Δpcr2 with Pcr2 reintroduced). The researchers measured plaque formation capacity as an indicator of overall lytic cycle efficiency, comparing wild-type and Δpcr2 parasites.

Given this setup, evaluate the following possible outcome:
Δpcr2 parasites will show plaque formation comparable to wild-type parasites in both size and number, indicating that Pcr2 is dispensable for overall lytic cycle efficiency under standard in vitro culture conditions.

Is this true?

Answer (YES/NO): NO